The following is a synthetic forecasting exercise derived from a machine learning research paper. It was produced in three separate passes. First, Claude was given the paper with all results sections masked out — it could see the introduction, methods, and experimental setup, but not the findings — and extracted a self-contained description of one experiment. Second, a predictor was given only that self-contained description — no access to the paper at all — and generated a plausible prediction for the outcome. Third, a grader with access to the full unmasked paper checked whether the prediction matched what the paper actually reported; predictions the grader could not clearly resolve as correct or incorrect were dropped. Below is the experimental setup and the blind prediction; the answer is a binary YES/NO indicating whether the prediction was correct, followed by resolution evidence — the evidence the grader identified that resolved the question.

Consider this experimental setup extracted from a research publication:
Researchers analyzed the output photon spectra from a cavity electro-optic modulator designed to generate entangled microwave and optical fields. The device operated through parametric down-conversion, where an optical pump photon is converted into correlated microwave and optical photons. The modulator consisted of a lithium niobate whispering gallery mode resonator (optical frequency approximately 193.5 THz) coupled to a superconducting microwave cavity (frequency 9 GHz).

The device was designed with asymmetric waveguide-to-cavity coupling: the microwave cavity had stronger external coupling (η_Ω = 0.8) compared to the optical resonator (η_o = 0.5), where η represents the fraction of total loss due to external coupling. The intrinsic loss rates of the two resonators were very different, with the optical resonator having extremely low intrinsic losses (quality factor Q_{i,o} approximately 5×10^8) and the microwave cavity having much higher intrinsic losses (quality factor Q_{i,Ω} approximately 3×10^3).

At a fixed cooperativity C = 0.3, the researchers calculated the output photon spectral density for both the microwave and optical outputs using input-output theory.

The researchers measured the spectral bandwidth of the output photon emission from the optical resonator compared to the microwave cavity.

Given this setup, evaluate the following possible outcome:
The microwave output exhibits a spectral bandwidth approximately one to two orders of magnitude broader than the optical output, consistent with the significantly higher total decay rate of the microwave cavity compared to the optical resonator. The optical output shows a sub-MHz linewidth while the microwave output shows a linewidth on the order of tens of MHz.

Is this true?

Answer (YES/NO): NO